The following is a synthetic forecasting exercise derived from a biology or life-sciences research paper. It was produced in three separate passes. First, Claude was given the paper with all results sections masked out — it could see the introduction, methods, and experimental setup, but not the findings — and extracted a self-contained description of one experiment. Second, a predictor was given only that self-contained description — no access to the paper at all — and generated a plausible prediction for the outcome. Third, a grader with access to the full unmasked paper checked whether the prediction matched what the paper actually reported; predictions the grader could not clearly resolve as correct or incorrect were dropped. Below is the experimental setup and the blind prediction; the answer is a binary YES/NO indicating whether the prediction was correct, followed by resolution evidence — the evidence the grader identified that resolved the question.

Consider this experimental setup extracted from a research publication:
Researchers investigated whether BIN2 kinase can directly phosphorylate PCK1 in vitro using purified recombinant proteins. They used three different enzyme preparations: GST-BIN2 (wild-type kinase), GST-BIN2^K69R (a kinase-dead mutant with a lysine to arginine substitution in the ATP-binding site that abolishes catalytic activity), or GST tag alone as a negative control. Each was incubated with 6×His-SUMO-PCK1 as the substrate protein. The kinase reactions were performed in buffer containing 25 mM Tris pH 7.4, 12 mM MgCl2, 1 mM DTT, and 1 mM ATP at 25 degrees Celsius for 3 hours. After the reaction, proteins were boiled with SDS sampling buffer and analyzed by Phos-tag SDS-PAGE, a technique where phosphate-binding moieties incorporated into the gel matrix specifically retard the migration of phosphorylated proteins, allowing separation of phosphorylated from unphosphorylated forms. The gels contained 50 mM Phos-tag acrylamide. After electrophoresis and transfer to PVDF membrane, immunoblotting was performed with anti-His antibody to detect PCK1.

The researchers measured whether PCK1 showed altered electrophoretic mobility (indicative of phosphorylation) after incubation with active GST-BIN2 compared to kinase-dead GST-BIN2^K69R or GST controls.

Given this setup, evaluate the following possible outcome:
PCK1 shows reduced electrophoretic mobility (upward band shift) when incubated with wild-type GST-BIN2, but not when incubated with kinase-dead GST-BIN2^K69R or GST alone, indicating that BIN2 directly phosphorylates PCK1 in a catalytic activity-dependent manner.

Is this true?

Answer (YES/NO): YES